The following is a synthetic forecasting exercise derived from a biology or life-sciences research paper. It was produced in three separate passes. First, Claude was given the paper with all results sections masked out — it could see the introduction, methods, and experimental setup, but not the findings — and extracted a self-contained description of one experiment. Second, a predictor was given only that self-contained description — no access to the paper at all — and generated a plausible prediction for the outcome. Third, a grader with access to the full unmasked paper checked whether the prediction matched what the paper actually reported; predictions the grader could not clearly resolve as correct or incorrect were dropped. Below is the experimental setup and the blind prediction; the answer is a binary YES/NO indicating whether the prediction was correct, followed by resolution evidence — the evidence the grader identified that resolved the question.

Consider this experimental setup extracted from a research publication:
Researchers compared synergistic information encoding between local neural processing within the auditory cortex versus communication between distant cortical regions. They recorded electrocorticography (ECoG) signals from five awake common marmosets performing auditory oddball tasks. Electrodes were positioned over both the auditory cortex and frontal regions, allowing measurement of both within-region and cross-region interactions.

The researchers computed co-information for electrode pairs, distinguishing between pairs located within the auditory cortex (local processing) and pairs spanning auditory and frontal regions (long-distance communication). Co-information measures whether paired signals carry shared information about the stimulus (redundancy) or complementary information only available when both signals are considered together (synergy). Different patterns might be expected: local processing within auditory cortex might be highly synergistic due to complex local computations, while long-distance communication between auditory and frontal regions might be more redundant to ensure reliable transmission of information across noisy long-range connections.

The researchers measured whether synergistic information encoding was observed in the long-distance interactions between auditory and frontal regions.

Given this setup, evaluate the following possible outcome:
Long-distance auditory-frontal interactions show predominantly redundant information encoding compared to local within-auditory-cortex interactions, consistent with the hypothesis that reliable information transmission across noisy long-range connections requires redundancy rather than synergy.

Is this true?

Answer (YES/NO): NO